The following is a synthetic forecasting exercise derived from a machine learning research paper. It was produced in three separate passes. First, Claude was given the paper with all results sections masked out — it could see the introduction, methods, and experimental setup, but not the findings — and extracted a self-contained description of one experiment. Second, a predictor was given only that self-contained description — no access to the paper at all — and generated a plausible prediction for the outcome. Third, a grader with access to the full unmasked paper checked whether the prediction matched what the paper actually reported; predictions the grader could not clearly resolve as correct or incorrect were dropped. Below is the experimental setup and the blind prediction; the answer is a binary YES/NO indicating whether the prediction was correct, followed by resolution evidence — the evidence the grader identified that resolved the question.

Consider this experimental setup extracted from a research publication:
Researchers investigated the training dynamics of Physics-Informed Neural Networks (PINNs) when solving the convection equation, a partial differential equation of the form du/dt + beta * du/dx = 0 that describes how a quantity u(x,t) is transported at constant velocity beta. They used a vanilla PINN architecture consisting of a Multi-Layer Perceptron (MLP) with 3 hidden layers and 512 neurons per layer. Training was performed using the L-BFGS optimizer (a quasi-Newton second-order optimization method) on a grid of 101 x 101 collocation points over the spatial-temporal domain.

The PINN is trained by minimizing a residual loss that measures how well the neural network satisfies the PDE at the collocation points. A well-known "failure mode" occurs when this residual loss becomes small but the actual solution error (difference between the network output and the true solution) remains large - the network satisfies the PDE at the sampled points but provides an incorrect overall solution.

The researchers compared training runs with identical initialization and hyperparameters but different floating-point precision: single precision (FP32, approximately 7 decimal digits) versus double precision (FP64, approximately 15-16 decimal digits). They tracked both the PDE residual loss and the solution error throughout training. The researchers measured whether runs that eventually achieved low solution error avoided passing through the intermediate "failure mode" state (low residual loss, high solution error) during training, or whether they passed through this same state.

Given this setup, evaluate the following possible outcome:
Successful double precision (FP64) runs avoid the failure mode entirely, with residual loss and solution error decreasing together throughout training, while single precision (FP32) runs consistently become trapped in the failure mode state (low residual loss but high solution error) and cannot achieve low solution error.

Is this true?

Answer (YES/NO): NO